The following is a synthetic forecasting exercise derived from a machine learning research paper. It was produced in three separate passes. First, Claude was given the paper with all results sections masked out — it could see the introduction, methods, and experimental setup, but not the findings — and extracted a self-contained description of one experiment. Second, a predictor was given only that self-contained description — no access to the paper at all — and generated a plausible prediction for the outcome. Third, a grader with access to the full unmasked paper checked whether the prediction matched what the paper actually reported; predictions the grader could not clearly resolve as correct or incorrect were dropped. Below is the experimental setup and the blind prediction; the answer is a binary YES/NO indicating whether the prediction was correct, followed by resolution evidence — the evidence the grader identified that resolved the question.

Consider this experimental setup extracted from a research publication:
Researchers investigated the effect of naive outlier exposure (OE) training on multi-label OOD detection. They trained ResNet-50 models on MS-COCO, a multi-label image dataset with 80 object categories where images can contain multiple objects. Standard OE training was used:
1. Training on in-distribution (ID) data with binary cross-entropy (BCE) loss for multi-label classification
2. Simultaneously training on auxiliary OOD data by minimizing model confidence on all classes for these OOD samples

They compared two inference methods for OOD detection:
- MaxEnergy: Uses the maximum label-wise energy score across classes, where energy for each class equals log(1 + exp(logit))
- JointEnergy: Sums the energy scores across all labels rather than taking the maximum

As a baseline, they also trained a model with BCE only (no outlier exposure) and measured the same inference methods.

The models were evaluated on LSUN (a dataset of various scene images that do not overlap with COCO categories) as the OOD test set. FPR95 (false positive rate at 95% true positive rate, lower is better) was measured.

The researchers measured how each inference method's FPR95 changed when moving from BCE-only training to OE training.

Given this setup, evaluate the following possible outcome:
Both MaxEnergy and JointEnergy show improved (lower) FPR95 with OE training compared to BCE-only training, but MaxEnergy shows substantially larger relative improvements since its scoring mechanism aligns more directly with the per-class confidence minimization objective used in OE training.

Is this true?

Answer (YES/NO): NO